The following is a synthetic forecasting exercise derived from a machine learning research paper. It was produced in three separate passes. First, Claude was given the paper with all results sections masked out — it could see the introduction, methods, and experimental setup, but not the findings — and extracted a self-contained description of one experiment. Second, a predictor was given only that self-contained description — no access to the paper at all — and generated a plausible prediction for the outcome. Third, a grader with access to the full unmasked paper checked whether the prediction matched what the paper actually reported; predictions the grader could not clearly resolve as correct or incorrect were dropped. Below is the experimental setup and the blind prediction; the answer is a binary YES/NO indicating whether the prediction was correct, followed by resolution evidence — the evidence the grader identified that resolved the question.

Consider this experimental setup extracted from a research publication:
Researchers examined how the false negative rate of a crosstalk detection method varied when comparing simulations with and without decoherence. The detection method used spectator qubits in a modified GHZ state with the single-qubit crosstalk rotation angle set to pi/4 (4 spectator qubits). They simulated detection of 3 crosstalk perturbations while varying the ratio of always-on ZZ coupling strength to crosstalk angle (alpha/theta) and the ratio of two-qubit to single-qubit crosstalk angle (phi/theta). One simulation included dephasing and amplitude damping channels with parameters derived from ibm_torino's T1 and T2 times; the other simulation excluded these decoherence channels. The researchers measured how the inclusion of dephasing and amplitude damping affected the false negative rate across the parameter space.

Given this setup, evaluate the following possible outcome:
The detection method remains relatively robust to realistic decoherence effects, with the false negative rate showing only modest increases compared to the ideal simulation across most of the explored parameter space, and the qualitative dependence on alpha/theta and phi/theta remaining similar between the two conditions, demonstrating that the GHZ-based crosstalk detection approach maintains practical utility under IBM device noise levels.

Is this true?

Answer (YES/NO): NO